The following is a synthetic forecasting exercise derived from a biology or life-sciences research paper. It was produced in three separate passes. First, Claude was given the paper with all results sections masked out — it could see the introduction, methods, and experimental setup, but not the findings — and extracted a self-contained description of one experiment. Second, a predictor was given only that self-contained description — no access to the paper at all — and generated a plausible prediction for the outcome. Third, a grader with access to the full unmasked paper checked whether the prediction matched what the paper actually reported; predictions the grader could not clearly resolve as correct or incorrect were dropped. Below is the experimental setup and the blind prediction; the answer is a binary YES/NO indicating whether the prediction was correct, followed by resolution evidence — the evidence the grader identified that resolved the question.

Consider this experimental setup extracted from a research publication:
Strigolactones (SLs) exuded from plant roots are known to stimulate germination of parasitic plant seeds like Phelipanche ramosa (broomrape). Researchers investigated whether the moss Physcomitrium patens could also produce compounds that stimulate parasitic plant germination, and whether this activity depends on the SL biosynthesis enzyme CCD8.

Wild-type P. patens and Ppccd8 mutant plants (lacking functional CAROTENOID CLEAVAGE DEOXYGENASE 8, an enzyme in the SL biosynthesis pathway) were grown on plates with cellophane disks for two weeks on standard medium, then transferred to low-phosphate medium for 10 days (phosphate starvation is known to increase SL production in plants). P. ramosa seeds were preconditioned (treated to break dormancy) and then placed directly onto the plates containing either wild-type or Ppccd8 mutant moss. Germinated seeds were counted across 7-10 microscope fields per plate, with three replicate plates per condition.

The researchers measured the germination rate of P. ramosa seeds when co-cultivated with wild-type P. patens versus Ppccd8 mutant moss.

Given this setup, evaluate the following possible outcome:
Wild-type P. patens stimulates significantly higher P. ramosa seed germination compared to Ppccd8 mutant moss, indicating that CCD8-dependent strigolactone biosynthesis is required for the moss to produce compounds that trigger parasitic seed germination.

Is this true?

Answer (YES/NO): YES